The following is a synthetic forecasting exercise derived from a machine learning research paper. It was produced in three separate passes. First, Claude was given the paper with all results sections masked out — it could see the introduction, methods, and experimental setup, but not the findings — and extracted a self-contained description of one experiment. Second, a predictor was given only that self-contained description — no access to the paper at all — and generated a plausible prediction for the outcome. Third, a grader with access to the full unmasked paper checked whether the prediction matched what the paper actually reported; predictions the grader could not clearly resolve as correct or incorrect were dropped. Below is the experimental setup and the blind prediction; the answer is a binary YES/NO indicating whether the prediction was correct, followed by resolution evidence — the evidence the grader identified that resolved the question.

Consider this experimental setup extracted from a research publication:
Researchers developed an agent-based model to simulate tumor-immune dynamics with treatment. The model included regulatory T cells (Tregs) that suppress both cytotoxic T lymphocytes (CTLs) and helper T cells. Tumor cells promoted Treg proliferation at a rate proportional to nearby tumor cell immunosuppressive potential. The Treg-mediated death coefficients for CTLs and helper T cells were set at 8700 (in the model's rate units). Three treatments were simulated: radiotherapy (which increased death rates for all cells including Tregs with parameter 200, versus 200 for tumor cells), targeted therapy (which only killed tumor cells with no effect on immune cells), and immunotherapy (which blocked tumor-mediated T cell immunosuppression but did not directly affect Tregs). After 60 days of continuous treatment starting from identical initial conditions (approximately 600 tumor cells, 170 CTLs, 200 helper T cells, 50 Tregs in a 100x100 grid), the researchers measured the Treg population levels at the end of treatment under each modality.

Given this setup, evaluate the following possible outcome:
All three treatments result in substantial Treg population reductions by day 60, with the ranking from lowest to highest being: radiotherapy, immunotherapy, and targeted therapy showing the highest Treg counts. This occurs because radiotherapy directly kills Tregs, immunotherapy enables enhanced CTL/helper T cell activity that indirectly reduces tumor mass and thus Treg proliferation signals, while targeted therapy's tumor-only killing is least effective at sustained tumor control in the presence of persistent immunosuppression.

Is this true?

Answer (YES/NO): NO